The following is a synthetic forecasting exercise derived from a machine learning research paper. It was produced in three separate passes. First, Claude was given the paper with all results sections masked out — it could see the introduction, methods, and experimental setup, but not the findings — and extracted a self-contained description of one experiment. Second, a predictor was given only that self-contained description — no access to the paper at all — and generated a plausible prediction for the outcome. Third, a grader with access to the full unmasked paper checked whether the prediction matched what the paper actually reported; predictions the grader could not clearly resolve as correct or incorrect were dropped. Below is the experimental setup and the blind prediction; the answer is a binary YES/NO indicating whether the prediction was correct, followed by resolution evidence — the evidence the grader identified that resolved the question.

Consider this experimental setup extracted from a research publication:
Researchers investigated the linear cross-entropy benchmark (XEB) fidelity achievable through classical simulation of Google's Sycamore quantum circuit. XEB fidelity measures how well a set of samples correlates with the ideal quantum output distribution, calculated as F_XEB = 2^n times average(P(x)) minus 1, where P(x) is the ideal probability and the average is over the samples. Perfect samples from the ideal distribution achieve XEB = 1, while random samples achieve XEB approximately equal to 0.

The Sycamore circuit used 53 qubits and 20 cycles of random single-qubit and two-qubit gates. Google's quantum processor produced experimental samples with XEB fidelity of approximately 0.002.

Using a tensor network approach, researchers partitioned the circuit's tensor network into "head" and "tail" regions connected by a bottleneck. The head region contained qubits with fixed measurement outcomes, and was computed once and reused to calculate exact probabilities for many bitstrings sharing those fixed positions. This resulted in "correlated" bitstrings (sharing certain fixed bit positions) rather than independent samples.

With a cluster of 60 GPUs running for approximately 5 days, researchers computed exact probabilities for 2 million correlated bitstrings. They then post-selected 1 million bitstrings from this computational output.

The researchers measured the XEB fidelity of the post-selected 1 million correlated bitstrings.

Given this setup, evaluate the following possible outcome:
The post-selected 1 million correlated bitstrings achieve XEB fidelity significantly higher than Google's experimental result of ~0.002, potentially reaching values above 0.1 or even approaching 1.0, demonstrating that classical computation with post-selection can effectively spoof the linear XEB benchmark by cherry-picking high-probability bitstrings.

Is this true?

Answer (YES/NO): YES